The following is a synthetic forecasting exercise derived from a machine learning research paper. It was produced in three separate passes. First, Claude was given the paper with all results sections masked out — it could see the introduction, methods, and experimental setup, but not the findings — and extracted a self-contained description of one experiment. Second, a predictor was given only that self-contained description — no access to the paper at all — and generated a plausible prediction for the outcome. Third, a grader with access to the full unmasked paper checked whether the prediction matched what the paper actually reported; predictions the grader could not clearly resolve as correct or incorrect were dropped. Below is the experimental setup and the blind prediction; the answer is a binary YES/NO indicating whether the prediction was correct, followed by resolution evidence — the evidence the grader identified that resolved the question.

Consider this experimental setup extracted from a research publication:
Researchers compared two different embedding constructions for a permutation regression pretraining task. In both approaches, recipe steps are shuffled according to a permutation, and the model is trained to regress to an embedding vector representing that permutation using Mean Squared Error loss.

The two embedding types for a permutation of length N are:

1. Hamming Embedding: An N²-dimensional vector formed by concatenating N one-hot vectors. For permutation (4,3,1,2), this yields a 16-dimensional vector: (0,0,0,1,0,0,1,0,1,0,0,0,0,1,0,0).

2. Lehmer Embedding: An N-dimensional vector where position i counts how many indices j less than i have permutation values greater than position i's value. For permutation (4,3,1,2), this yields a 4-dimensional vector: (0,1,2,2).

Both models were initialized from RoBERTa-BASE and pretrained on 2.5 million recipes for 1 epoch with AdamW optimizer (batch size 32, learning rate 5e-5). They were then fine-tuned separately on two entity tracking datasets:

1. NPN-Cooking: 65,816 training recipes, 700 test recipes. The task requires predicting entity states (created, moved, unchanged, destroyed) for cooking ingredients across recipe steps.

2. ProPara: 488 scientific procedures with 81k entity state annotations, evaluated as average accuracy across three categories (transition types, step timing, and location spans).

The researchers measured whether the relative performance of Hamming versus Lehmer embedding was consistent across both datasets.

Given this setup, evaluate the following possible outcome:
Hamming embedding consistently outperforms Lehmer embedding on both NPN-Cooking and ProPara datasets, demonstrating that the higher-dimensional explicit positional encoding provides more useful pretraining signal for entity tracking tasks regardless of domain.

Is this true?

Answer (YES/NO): NO